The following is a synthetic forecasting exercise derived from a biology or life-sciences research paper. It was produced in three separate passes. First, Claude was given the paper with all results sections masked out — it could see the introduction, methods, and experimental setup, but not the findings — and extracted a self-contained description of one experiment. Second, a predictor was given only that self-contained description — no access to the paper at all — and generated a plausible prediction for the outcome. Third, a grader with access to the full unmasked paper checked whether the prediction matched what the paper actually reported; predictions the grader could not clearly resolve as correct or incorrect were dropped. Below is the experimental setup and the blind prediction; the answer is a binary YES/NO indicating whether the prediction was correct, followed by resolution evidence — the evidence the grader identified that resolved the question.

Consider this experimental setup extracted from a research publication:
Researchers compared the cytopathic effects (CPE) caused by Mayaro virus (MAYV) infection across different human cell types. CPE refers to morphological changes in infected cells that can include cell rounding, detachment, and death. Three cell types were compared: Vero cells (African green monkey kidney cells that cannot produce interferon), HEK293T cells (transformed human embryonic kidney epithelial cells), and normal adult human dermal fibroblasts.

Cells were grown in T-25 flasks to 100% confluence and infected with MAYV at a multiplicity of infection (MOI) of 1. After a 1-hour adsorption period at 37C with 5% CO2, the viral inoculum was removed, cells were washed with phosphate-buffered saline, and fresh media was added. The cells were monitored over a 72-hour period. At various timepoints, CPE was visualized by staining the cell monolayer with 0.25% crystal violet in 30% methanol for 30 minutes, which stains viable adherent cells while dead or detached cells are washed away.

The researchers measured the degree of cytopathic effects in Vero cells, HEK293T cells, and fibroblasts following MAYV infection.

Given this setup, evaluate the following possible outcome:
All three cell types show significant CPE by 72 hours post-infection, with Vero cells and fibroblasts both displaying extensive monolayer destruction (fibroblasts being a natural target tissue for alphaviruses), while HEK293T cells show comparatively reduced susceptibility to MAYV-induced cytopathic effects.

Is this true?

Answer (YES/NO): NO